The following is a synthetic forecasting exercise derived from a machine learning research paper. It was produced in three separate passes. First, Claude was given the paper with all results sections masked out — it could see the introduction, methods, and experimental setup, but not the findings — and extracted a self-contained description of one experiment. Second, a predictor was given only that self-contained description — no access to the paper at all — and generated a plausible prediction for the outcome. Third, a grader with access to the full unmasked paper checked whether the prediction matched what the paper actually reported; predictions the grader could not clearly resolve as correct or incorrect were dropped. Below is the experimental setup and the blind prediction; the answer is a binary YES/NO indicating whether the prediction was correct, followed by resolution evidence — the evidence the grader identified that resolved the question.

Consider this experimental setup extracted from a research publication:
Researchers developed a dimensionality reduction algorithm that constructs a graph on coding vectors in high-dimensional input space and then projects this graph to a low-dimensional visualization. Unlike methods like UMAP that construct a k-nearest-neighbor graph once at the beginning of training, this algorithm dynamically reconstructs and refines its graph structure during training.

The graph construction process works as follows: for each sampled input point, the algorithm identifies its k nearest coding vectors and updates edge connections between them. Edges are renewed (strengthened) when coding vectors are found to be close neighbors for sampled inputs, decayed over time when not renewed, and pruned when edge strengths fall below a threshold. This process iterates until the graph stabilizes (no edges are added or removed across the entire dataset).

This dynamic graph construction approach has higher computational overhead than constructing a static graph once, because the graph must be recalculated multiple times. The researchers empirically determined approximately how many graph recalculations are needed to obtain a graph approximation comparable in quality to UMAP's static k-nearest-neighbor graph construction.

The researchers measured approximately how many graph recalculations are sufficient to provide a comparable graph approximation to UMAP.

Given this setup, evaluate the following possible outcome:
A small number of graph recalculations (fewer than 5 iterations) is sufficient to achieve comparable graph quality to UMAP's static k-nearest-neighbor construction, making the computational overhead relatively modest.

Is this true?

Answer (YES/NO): NO